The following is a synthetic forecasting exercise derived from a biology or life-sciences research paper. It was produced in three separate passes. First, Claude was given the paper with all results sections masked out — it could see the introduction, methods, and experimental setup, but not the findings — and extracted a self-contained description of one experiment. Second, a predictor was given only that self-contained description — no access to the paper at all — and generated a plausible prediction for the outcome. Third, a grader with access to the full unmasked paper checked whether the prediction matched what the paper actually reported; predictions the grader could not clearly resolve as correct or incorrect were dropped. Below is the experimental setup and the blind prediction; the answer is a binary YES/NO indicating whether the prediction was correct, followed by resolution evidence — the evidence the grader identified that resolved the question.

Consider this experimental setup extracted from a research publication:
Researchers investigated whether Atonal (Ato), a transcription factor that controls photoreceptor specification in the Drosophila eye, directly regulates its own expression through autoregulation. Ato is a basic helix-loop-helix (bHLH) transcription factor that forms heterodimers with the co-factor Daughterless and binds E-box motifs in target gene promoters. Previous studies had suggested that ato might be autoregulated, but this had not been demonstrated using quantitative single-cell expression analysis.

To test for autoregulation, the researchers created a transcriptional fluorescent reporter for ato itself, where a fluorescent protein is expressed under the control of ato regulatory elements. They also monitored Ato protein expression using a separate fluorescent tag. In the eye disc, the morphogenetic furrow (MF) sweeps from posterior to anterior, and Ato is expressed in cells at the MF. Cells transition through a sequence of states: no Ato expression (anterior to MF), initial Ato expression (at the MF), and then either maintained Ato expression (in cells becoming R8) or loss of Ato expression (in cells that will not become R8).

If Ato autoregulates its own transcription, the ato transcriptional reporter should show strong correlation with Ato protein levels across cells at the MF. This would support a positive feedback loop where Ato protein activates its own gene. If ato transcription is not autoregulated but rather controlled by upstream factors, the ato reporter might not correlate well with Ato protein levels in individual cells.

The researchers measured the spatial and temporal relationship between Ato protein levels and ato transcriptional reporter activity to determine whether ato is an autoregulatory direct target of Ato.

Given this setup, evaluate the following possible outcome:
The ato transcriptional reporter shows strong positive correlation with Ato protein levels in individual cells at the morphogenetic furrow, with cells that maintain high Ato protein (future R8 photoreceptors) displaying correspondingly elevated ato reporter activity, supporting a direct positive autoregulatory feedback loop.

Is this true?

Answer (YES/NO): YES